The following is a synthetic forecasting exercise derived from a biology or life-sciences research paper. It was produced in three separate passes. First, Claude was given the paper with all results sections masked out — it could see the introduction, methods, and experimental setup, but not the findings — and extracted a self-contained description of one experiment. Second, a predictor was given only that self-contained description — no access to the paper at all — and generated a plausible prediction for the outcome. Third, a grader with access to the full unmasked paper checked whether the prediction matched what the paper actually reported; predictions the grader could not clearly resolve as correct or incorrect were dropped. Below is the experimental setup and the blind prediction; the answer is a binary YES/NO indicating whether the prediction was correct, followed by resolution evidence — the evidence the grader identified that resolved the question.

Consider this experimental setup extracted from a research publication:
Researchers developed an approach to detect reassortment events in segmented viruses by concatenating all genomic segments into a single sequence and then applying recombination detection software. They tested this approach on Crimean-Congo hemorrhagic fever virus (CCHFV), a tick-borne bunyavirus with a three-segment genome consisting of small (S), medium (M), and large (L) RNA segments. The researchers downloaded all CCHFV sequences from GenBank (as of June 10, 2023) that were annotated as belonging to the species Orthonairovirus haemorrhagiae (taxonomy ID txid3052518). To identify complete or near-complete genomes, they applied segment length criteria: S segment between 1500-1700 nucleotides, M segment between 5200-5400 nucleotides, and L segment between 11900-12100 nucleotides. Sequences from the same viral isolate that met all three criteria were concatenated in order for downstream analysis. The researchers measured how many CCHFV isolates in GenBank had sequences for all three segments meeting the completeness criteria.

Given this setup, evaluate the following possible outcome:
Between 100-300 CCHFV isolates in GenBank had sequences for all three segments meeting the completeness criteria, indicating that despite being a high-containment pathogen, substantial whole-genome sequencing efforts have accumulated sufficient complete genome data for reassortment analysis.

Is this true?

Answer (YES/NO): YES